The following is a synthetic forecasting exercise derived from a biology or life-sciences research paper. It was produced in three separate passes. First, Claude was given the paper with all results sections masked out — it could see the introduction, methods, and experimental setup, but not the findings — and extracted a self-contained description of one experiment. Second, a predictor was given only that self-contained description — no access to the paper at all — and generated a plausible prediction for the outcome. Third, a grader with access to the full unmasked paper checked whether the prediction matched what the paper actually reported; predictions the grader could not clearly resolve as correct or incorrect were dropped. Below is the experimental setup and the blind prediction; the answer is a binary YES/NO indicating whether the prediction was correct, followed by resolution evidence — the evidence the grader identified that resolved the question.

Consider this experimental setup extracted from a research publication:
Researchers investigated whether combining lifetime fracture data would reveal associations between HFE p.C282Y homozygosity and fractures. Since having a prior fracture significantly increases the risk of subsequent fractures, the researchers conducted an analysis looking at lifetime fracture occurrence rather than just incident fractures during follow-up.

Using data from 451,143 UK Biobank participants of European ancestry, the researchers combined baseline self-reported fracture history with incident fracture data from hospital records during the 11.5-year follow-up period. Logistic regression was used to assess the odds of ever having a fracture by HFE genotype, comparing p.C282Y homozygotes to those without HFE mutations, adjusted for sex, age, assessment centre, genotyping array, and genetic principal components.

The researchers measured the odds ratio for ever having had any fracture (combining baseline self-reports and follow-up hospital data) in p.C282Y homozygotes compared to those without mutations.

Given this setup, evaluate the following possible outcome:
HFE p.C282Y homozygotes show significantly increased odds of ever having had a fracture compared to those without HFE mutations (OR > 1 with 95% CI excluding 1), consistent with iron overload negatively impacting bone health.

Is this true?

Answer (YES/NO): YES